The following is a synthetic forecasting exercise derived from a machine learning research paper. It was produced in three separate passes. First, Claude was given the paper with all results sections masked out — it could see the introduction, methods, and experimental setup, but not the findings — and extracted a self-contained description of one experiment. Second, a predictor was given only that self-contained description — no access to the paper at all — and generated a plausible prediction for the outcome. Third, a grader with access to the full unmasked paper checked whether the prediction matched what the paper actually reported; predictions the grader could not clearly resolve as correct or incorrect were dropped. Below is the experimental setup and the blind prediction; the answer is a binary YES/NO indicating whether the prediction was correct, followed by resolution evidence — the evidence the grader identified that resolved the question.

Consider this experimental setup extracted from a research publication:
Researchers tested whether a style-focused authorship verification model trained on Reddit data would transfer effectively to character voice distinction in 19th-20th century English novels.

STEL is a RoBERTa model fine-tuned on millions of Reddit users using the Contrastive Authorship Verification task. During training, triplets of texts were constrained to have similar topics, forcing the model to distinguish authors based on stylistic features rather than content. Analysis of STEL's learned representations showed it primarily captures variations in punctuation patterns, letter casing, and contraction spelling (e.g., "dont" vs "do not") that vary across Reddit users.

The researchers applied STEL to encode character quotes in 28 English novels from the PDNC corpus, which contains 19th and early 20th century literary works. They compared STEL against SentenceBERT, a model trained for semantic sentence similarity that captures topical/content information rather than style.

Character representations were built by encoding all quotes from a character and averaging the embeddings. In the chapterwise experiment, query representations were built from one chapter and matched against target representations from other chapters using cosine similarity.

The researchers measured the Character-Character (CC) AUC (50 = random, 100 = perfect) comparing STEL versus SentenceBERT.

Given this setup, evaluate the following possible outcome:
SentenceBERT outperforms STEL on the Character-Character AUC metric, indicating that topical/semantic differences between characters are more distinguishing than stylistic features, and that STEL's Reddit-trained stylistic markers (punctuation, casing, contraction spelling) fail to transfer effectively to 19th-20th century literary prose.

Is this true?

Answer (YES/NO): YES